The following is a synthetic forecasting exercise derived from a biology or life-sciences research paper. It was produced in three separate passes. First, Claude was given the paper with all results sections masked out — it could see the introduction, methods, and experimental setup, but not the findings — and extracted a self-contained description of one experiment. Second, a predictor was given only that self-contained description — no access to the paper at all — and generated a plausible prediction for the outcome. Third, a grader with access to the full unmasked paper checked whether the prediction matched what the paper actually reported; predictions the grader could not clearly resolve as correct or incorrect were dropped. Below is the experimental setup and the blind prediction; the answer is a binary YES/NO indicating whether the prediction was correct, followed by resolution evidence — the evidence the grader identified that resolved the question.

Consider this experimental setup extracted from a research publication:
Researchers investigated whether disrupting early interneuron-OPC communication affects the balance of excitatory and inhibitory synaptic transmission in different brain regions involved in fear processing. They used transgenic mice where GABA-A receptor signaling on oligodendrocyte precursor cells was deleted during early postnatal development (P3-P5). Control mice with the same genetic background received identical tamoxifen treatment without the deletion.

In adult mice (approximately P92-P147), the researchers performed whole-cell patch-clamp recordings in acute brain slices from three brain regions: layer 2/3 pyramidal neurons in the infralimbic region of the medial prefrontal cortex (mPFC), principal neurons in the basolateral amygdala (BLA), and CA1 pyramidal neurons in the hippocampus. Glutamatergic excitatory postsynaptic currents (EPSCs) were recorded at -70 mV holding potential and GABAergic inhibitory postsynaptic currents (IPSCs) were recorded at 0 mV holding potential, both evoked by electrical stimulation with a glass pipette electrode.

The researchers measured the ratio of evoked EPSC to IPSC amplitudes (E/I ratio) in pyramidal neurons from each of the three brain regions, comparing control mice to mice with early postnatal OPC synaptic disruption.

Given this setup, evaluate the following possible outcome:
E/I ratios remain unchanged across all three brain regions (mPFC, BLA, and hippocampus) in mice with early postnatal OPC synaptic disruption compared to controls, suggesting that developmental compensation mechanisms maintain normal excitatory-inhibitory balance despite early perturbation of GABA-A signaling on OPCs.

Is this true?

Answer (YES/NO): NO